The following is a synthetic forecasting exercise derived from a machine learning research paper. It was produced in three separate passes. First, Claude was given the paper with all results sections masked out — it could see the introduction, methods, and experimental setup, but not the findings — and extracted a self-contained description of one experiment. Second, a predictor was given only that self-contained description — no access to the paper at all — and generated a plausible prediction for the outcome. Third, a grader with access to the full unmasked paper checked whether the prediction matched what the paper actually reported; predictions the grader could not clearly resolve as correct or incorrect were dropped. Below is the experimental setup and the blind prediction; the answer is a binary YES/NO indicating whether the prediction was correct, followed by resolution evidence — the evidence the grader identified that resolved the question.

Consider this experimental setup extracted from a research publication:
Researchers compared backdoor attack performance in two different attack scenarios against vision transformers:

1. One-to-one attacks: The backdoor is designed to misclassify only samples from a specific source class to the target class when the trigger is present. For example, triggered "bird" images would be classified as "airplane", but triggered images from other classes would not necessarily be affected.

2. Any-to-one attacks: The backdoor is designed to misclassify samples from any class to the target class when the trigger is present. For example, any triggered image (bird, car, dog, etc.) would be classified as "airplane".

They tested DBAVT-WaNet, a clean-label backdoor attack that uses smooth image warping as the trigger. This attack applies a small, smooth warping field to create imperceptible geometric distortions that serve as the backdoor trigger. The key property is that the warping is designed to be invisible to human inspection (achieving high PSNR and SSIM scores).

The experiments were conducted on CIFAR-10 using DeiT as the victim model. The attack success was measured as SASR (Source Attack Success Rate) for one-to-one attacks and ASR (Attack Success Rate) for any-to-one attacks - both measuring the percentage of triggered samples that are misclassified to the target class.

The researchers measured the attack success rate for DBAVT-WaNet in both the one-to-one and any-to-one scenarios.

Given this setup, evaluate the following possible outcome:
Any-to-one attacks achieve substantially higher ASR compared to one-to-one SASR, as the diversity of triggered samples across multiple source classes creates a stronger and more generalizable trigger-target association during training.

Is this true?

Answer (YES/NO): NO